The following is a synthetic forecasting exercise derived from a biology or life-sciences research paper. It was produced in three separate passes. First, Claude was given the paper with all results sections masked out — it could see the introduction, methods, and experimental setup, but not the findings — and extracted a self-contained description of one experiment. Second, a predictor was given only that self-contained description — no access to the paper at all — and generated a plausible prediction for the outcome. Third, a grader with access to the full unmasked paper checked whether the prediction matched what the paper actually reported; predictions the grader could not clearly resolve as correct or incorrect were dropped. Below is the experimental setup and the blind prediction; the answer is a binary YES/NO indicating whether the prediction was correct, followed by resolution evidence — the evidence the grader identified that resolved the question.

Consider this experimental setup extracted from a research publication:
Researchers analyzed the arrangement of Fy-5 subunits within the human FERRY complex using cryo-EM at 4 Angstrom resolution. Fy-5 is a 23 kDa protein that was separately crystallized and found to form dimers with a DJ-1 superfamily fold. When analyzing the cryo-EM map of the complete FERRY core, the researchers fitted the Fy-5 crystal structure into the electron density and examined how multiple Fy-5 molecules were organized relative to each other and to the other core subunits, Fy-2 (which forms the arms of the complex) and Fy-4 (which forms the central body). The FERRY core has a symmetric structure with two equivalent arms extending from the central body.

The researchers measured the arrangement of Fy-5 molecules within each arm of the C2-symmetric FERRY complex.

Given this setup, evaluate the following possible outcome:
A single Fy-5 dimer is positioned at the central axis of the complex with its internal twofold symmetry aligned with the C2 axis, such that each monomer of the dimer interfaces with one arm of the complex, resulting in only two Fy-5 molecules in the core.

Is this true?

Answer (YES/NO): NO